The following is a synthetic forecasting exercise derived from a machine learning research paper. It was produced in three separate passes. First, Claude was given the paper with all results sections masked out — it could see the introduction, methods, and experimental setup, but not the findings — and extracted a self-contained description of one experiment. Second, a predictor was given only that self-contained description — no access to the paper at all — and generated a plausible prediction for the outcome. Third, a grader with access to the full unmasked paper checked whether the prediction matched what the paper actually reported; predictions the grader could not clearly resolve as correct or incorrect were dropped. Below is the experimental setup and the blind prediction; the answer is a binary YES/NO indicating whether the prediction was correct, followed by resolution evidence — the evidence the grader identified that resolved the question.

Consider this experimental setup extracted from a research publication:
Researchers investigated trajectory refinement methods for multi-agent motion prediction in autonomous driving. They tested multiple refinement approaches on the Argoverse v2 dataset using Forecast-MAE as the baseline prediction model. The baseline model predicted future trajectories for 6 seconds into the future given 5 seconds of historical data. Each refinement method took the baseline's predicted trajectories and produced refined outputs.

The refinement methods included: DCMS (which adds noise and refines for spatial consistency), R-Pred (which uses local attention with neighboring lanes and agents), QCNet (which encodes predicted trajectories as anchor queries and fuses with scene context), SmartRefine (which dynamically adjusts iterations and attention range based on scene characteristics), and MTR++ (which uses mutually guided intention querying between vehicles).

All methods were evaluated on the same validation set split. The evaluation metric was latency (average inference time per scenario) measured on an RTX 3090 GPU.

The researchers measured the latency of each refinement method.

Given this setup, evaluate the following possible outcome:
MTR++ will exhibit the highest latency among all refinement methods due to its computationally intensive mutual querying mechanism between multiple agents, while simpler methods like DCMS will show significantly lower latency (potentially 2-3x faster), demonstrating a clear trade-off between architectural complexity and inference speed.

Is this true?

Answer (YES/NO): NO